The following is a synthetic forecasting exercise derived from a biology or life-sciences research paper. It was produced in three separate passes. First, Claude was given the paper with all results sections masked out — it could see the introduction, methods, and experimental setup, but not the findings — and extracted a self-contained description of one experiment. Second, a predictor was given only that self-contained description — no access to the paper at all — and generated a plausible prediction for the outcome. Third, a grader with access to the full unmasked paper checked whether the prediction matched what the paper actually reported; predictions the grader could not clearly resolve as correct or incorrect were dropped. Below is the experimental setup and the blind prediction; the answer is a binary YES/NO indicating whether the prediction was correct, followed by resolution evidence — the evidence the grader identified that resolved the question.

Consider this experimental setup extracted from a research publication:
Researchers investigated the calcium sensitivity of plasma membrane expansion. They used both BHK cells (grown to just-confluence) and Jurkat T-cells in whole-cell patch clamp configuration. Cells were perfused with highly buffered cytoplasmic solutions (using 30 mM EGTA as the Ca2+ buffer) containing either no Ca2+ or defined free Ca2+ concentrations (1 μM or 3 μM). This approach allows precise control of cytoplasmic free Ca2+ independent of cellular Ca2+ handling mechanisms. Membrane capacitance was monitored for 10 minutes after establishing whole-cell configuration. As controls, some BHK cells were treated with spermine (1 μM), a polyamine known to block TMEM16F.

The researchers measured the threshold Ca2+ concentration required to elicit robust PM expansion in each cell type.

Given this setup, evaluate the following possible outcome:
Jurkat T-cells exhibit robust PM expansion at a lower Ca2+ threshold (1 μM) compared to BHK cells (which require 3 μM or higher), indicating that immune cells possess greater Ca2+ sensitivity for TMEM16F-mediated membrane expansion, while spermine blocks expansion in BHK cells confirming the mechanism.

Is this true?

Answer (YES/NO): NO